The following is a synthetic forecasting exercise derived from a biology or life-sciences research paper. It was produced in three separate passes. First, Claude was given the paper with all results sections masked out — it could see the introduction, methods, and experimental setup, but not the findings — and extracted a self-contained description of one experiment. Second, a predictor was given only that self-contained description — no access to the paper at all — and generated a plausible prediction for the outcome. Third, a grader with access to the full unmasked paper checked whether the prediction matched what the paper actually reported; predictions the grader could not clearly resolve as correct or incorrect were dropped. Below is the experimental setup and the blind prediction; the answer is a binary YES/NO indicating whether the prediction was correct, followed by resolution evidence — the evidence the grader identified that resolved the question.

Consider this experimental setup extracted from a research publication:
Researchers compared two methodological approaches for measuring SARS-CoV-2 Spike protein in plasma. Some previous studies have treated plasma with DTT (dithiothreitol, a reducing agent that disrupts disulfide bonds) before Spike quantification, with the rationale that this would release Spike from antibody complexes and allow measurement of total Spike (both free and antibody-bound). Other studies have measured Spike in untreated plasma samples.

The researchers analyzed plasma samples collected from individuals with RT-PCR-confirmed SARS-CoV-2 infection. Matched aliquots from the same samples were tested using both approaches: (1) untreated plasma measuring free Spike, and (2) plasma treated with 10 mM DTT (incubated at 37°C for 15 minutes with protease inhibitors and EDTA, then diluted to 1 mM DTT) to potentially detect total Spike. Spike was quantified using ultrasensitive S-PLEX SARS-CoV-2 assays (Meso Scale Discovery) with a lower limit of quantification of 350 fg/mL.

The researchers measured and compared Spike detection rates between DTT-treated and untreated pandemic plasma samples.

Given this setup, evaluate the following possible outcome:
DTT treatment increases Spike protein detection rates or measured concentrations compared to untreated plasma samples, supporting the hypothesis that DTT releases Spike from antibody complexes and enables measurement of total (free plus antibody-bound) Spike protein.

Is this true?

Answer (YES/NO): NO